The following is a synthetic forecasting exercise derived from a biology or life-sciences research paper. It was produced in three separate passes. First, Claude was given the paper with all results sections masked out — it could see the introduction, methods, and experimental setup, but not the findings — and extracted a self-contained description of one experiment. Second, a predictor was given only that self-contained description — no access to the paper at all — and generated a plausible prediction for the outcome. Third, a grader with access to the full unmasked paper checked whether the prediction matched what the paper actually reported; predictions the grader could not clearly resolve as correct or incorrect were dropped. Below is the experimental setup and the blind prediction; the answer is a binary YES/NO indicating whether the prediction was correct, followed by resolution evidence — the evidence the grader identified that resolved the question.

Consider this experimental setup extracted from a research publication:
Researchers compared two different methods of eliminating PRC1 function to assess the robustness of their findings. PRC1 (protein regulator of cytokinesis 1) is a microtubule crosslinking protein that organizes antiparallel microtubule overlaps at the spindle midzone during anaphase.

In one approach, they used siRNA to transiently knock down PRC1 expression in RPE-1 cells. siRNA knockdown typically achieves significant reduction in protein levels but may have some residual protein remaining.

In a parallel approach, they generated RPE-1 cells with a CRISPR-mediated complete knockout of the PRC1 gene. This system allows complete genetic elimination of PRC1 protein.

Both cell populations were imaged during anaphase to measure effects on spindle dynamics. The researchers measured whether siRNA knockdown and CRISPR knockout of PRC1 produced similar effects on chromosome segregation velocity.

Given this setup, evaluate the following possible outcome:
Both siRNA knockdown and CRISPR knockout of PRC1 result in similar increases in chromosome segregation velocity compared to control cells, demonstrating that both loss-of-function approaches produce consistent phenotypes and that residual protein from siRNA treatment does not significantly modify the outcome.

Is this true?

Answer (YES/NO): NO